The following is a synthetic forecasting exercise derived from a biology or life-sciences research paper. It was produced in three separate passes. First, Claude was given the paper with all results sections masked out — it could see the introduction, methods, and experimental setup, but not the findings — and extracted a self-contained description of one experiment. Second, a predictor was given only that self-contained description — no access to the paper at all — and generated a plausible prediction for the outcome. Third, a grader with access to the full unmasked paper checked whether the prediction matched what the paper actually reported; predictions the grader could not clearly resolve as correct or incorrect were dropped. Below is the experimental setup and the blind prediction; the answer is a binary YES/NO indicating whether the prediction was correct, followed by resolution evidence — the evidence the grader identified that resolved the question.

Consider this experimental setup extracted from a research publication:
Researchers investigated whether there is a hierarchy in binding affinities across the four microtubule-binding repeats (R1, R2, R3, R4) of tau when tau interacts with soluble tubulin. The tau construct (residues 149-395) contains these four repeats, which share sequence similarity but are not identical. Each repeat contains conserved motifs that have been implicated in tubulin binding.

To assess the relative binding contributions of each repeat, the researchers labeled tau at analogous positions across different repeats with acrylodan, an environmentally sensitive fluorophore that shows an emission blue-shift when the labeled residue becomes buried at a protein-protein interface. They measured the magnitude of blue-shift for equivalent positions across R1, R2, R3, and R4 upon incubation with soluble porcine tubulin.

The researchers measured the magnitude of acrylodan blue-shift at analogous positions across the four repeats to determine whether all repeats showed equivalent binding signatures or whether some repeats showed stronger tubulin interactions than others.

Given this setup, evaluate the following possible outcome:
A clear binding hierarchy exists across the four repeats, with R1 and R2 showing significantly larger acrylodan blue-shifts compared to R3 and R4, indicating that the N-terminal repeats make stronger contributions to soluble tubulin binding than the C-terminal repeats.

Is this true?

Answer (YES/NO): NO